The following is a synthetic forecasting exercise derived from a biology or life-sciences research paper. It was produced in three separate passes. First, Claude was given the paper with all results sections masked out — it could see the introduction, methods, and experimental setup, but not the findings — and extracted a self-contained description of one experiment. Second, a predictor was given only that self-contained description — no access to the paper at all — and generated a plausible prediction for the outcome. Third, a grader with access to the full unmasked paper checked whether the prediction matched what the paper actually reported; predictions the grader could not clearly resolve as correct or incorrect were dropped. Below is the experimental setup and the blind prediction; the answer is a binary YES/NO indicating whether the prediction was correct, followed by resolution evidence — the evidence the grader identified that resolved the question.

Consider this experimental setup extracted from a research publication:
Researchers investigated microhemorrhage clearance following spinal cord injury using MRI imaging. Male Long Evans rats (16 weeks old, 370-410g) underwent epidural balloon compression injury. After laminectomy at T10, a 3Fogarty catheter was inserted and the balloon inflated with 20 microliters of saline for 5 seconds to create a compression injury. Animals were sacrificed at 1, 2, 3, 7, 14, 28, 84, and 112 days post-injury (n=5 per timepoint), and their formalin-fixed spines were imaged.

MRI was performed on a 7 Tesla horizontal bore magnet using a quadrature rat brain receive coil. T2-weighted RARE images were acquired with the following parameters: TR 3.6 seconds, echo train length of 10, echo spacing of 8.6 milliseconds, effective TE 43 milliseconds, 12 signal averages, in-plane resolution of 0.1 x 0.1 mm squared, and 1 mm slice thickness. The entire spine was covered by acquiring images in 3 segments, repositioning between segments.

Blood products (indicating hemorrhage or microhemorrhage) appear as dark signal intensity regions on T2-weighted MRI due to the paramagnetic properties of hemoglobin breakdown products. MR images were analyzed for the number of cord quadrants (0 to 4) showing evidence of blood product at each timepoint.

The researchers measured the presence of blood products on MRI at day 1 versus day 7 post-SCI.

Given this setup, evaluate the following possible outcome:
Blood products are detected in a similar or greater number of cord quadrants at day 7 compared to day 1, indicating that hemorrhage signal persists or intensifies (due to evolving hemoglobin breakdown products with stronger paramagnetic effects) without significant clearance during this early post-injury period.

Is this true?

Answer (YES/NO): NO